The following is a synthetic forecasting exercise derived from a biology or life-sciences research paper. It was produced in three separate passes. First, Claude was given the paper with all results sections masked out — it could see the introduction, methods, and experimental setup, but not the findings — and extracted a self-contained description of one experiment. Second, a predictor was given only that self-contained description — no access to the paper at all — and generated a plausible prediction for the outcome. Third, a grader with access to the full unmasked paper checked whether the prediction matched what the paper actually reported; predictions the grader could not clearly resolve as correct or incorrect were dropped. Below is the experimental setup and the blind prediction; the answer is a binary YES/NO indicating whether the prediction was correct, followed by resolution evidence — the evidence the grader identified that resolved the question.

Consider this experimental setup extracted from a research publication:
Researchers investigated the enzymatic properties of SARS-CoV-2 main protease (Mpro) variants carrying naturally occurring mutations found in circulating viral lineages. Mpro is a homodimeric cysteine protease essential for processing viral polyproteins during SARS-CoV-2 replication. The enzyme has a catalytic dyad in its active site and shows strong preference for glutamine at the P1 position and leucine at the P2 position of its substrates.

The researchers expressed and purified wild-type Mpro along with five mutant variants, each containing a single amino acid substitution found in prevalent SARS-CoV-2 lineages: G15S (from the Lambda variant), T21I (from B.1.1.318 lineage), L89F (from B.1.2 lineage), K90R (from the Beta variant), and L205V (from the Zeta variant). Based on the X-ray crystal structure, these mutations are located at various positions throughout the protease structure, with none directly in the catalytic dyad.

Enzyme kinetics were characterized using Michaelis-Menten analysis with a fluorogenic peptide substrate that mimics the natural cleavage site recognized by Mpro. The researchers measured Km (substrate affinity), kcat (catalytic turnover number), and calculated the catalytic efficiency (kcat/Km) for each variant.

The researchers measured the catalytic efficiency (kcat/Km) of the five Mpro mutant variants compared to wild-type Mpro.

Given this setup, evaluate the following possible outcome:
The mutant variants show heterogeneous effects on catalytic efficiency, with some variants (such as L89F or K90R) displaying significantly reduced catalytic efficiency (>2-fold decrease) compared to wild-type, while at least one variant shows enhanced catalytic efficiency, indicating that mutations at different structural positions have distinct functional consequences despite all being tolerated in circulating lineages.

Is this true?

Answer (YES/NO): NO